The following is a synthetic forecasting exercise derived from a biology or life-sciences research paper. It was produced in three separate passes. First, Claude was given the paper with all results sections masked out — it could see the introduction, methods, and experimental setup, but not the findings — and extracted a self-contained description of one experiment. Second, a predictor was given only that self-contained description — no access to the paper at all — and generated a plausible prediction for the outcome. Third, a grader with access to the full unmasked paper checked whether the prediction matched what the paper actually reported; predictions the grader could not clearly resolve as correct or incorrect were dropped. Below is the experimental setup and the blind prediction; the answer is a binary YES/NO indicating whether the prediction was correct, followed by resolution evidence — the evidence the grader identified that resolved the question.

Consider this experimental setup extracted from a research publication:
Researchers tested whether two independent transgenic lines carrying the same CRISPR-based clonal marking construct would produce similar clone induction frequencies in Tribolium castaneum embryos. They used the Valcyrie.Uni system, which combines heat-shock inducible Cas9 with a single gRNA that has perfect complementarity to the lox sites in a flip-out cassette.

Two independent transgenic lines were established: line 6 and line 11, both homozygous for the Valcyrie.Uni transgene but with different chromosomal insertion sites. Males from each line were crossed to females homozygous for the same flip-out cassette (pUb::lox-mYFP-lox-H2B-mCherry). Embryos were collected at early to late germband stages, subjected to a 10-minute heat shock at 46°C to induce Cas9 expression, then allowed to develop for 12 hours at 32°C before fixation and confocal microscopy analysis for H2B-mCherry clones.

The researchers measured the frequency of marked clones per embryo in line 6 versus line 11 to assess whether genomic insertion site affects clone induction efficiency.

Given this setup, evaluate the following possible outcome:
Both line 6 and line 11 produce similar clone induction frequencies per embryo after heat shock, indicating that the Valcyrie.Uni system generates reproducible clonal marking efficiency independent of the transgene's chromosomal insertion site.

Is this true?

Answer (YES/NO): NO